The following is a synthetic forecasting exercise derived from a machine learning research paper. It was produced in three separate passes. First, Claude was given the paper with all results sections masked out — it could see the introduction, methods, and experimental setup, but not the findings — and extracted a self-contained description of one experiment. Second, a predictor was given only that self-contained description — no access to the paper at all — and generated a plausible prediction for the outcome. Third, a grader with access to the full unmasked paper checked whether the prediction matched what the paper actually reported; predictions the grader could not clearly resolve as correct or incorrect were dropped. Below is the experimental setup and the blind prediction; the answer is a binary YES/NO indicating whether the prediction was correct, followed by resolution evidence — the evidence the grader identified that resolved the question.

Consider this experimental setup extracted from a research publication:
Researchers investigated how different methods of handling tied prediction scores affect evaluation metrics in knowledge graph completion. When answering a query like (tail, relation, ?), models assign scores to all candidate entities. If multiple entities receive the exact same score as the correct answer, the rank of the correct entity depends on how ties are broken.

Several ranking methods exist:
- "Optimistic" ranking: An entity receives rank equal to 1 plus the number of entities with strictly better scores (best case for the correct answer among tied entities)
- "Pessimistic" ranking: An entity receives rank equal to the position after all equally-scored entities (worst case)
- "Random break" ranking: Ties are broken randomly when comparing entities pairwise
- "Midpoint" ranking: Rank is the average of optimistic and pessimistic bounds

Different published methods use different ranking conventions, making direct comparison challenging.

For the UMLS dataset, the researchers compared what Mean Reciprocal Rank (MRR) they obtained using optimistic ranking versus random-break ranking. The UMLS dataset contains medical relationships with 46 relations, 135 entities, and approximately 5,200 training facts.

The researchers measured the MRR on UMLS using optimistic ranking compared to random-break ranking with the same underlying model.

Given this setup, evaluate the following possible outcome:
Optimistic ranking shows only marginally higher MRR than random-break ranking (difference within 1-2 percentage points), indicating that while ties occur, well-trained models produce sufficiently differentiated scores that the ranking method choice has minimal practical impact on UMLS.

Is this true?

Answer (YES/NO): NO